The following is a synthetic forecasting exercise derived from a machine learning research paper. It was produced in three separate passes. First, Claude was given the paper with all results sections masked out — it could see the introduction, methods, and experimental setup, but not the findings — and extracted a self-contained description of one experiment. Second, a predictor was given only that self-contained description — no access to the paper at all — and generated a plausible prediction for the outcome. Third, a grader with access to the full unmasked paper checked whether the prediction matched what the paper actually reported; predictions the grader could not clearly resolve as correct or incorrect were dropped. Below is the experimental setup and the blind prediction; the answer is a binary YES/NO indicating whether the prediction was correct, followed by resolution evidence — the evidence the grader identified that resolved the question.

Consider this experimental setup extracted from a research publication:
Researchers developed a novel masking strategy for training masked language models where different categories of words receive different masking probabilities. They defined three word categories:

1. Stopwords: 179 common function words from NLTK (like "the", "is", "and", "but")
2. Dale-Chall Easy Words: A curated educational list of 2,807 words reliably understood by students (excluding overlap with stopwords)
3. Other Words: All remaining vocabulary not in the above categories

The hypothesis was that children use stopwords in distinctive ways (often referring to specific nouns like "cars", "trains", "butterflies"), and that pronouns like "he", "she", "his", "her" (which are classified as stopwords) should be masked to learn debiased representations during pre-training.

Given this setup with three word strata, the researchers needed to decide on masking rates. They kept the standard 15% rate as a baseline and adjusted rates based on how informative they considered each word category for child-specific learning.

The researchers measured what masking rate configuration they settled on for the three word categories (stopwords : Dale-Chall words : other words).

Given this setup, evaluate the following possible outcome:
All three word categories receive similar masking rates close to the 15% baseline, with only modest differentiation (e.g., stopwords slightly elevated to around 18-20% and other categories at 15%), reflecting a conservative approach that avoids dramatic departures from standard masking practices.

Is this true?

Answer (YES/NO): NO